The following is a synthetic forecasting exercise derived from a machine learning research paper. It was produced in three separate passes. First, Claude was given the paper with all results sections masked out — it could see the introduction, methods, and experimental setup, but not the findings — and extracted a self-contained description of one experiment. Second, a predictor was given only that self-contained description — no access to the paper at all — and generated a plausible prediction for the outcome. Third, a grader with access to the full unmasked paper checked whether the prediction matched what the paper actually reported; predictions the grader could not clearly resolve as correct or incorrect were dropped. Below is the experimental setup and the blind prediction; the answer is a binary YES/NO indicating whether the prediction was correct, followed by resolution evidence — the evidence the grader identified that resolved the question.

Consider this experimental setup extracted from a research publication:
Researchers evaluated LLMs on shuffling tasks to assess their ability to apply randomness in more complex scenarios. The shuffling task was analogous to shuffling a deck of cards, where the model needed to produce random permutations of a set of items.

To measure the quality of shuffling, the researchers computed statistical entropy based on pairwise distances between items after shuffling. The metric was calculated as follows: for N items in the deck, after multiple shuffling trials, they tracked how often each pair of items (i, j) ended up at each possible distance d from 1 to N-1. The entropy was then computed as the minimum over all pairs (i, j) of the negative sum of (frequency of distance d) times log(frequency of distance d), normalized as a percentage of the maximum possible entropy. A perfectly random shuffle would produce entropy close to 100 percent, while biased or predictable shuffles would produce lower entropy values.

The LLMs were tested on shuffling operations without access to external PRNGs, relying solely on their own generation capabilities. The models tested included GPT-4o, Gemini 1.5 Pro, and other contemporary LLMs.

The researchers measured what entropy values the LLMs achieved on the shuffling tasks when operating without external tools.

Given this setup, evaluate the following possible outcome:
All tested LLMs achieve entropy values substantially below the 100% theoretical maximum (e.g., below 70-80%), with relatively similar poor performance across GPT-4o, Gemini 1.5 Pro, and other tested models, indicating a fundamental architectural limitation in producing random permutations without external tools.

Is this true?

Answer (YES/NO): NO